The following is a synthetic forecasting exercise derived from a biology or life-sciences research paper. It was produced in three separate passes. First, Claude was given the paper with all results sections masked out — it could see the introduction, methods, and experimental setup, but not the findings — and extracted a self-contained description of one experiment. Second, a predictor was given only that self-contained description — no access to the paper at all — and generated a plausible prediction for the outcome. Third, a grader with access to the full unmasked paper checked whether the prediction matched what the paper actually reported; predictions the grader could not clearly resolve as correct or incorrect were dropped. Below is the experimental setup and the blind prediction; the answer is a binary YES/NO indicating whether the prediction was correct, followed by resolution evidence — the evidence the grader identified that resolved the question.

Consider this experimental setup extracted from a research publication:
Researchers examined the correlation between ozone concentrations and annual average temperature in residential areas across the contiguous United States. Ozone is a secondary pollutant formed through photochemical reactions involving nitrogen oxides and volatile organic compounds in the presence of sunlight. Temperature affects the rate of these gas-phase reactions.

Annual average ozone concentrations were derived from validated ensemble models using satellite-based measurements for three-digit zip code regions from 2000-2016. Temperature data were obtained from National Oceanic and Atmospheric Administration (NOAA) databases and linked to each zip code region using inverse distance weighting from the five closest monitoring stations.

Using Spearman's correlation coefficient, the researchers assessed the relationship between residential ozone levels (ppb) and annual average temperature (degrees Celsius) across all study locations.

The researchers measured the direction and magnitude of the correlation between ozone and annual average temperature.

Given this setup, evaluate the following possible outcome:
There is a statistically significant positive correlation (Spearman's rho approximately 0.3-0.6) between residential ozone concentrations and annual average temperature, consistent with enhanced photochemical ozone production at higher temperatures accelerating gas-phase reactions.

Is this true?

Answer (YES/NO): YES